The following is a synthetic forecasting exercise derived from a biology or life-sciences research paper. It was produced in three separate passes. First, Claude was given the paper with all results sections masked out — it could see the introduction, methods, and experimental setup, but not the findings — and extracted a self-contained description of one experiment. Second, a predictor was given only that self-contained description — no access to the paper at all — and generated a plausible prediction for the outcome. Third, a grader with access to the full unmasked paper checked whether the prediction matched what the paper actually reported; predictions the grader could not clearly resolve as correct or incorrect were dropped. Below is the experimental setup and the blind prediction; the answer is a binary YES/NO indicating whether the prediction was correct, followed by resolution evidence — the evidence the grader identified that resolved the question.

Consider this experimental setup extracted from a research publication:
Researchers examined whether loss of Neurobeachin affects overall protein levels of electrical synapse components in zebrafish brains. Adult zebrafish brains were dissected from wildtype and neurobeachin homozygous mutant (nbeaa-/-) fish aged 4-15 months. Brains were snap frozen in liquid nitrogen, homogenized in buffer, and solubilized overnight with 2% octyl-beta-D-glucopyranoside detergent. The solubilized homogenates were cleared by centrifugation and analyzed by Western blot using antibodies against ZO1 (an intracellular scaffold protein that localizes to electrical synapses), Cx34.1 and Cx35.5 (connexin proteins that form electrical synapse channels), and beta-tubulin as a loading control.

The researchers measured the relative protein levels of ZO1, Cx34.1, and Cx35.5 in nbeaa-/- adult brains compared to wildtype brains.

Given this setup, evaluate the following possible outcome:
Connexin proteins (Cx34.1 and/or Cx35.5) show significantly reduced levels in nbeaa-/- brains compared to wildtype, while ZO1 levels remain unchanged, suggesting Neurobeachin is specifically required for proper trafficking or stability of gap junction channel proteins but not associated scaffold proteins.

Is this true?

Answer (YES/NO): NO